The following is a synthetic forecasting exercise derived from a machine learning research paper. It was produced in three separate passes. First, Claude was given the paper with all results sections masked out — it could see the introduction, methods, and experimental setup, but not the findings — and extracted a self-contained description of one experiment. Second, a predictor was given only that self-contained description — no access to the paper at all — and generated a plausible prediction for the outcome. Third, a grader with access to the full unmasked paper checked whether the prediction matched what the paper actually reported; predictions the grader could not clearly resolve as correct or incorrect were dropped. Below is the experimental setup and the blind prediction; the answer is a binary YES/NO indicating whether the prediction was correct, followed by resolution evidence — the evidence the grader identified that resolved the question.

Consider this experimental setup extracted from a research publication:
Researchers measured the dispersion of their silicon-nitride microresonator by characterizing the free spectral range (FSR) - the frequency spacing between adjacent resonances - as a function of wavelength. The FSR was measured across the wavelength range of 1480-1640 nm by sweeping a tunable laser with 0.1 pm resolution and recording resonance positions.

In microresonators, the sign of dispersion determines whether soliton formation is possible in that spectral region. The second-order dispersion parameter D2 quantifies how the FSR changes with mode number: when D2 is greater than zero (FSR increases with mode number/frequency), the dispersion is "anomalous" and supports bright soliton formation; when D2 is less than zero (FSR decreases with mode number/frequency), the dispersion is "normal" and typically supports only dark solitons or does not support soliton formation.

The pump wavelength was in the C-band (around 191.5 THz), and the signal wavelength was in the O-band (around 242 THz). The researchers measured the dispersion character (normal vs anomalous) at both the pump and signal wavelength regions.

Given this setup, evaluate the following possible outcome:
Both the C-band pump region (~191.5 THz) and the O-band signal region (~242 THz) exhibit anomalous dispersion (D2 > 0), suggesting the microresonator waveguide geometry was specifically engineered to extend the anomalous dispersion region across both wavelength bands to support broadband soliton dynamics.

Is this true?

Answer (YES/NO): YES